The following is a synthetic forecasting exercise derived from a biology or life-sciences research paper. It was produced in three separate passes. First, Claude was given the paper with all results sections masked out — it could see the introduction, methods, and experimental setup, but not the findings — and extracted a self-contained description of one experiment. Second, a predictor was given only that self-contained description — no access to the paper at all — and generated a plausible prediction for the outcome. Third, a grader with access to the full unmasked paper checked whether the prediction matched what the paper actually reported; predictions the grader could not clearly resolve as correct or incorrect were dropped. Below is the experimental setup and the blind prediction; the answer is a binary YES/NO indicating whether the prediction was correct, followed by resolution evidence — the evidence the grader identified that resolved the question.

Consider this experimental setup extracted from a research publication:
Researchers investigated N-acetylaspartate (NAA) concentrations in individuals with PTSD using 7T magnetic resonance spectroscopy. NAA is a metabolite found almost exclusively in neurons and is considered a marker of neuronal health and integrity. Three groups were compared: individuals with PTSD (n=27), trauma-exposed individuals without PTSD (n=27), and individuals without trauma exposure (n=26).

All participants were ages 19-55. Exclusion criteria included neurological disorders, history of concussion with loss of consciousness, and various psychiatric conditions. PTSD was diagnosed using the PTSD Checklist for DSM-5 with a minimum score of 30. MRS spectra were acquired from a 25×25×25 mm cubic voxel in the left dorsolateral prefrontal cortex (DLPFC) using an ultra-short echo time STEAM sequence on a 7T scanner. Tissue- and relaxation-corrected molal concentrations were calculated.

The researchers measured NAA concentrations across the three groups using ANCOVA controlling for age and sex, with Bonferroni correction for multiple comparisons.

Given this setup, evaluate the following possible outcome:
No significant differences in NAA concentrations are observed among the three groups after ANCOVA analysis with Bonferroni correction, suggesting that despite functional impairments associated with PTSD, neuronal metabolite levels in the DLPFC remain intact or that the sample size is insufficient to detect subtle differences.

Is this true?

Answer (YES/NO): NO